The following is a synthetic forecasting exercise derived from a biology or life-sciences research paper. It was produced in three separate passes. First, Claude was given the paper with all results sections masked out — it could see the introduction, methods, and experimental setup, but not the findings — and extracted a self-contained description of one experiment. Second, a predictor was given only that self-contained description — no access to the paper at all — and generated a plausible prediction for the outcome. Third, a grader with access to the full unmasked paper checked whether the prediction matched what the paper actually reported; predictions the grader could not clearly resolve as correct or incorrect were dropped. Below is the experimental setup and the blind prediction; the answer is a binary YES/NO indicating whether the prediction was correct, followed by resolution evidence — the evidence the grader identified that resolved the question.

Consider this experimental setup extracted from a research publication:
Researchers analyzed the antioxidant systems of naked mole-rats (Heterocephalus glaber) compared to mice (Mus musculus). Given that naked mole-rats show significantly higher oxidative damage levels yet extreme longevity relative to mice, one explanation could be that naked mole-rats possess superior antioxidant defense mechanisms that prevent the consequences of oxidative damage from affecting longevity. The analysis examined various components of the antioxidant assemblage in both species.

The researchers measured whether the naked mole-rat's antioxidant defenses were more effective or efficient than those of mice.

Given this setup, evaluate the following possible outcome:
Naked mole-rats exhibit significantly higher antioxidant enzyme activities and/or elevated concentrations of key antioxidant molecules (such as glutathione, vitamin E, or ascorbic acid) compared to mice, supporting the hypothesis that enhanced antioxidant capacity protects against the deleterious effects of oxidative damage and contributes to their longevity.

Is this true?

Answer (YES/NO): NO